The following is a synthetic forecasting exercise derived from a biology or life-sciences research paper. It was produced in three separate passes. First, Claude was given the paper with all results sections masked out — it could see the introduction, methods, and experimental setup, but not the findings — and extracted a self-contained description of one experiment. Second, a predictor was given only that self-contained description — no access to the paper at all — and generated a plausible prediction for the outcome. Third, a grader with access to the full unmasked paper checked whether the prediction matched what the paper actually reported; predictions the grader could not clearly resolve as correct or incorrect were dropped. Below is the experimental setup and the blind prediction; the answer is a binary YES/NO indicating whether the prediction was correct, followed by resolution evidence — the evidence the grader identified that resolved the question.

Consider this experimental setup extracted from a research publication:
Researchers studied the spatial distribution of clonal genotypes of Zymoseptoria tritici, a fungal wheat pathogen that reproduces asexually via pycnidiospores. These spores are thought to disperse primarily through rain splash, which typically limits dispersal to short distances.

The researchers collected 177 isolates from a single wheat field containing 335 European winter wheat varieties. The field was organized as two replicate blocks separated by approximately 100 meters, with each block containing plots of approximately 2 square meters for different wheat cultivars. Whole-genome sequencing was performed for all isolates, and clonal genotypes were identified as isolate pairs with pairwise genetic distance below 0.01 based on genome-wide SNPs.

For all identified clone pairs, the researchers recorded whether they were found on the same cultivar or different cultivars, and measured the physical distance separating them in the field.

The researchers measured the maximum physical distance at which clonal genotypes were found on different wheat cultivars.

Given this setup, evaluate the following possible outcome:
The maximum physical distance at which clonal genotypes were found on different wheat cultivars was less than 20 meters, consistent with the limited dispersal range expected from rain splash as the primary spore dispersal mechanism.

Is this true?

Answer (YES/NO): NO